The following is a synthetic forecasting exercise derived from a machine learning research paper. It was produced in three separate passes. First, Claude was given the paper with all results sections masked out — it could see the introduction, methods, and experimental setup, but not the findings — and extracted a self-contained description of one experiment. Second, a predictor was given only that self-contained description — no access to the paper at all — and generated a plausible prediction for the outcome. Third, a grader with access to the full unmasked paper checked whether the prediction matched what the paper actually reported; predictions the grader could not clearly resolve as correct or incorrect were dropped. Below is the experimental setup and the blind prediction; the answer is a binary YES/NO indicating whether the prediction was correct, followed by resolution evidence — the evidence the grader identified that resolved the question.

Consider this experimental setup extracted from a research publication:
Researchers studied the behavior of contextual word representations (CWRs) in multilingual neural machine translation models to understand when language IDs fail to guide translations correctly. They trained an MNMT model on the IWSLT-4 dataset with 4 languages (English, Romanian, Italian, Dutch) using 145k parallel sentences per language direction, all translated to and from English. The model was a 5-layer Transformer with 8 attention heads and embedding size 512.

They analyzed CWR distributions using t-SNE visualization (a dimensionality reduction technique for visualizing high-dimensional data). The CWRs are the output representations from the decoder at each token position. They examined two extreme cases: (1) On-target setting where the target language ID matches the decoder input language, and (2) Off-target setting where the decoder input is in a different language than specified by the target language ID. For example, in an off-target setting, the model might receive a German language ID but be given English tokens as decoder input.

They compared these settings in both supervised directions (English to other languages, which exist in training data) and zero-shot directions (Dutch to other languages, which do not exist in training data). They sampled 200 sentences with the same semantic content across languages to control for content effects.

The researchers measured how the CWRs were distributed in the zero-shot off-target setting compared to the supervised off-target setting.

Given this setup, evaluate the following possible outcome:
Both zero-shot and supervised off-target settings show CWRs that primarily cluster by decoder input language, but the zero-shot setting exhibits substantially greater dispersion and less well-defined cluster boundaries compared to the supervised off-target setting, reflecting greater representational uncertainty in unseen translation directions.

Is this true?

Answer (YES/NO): NO